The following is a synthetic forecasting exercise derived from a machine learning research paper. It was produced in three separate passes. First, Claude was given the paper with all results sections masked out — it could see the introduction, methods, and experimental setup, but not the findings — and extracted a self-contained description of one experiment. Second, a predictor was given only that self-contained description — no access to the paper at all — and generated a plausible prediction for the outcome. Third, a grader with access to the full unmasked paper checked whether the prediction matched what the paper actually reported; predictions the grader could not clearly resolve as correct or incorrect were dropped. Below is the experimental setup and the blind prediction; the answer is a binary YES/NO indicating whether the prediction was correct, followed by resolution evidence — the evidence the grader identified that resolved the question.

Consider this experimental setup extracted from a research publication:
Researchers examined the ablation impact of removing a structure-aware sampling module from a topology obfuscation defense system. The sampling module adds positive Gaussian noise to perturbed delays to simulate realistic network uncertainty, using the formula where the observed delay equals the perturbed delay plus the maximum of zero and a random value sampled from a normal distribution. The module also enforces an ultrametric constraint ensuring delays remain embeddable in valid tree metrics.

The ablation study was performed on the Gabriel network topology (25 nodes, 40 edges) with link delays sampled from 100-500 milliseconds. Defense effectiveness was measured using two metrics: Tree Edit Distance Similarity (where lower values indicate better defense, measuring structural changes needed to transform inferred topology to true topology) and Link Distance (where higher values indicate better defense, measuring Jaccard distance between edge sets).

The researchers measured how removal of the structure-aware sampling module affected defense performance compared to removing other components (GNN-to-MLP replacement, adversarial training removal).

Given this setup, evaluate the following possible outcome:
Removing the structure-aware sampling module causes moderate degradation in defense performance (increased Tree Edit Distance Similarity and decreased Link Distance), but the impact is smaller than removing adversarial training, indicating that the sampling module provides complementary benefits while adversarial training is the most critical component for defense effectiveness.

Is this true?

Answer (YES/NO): NO